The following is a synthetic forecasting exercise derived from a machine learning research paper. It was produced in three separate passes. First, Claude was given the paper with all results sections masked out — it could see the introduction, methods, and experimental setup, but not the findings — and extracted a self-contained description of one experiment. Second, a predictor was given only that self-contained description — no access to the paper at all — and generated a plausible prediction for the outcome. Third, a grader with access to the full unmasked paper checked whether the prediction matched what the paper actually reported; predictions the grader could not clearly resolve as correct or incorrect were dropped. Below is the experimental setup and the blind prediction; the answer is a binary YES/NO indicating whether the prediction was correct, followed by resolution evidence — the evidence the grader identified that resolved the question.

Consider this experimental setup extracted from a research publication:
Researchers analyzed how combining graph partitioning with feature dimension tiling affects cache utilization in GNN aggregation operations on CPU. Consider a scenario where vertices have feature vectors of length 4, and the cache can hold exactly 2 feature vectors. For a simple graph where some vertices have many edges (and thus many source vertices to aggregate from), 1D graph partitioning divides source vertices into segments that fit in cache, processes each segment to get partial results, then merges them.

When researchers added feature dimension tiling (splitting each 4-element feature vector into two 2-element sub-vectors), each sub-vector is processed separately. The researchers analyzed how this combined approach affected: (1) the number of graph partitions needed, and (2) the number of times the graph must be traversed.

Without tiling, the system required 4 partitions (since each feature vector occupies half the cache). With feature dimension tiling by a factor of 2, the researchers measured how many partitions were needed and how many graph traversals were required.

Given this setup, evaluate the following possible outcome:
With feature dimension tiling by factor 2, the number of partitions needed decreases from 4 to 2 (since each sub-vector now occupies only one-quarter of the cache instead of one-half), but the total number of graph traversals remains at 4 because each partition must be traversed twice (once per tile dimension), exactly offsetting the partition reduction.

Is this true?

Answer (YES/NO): NO